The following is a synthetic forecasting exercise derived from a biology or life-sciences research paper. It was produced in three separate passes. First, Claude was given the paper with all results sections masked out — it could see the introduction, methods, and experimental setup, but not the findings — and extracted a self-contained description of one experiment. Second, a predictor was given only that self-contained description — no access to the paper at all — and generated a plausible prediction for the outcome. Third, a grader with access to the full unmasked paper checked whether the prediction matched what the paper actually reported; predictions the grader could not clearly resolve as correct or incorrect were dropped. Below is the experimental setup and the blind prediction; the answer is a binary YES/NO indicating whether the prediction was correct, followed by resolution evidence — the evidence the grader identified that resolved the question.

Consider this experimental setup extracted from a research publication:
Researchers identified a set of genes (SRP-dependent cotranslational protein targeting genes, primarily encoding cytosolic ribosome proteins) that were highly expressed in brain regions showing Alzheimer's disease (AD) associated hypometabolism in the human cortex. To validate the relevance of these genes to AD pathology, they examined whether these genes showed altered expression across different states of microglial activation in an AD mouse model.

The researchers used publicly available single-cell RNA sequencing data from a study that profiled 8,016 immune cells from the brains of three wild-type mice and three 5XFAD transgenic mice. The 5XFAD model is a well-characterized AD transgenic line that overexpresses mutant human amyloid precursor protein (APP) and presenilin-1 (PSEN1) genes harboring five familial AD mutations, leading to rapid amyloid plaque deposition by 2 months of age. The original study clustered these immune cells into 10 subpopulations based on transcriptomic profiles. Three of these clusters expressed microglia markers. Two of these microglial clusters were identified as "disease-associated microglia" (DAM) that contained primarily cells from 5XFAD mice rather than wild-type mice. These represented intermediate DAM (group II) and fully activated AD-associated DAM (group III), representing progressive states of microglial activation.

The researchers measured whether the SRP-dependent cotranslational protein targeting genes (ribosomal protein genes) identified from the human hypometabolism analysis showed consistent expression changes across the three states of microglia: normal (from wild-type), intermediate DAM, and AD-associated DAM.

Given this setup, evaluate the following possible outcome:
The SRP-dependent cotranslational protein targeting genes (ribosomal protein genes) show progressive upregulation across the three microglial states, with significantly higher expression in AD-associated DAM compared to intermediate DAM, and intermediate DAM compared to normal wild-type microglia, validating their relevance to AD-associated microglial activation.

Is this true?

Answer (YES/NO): YES